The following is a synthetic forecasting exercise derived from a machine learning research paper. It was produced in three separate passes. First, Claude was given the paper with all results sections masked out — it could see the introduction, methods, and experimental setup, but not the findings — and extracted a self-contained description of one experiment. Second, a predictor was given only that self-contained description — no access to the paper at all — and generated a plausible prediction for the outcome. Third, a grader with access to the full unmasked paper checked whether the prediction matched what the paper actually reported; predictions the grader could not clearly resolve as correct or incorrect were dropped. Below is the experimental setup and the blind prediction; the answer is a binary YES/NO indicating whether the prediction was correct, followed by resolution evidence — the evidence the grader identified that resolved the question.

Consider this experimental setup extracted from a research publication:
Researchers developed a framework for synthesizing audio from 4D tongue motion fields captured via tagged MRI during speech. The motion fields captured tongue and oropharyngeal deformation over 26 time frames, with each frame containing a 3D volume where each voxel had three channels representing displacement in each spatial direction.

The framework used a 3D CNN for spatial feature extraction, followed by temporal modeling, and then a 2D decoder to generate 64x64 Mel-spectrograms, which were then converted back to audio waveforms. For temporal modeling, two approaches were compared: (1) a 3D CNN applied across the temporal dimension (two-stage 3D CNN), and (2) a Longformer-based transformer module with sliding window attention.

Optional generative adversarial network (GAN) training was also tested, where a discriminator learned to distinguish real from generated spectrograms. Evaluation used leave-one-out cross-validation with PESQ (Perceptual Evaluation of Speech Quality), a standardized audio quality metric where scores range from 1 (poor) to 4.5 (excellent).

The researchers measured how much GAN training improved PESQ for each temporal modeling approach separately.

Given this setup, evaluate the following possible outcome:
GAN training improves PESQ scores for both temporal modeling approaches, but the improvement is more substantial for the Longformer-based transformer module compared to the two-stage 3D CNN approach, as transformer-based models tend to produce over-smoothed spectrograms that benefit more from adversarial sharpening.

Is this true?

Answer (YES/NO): YES